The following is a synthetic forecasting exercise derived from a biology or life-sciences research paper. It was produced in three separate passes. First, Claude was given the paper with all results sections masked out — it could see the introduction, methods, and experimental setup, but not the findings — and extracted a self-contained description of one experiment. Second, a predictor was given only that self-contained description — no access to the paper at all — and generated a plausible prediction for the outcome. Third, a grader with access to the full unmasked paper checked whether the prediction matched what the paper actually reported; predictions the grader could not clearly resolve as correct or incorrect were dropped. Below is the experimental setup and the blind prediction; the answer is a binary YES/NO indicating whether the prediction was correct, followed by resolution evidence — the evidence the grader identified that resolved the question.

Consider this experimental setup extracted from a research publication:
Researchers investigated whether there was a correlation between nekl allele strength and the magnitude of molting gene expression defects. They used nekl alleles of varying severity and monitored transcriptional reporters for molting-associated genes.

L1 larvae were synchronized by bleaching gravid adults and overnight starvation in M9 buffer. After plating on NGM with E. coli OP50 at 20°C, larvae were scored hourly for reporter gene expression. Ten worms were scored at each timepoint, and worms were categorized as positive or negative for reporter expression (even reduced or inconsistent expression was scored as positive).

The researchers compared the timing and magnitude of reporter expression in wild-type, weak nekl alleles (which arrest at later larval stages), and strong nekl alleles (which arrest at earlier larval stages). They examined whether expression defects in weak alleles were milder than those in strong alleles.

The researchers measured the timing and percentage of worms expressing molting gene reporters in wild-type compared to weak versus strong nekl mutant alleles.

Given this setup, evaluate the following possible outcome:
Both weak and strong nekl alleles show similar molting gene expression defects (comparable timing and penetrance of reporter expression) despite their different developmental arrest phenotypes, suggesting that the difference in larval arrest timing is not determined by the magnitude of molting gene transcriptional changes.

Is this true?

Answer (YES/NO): NO